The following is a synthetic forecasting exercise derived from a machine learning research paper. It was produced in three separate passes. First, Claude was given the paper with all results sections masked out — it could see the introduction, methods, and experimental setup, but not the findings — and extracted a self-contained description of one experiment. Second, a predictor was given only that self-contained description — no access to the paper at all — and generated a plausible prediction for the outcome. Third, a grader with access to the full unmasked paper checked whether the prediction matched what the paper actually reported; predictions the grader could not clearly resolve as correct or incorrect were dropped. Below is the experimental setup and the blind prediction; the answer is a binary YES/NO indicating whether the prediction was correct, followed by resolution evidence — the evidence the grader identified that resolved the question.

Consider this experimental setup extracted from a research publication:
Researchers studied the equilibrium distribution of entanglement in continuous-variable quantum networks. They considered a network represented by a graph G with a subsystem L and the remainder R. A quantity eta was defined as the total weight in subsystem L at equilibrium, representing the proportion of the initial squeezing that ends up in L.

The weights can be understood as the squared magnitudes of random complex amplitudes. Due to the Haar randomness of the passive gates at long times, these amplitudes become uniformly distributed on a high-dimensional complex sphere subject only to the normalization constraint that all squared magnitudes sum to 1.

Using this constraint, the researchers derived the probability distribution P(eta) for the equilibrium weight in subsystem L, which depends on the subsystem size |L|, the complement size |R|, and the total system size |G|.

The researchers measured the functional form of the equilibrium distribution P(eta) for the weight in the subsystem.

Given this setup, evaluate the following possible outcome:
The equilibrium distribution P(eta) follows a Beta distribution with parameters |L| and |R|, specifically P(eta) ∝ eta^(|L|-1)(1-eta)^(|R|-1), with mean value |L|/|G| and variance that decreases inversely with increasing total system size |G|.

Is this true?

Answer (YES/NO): YES